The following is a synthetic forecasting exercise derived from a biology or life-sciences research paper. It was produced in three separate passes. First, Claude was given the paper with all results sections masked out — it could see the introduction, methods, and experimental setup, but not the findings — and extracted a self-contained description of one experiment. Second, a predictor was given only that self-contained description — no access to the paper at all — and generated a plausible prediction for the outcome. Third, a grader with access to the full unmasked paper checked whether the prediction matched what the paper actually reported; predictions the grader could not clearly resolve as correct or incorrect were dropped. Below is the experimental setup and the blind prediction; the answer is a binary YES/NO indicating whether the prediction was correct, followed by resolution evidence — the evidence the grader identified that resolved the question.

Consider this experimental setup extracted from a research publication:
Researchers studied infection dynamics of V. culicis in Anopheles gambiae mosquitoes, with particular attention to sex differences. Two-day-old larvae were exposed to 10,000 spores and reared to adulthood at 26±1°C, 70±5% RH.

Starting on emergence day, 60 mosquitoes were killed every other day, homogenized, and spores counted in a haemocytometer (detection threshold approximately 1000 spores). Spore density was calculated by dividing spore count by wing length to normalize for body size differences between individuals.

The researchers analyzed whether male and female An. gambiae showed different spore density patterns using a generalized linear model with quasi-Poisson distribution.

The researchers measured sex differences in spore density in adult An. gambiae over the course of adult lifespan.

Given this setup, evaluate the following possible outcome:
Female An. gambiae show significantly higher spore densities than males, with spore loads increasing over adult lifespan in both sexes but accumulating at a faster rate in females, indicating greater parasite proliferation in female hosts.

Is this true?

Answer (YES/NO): NO